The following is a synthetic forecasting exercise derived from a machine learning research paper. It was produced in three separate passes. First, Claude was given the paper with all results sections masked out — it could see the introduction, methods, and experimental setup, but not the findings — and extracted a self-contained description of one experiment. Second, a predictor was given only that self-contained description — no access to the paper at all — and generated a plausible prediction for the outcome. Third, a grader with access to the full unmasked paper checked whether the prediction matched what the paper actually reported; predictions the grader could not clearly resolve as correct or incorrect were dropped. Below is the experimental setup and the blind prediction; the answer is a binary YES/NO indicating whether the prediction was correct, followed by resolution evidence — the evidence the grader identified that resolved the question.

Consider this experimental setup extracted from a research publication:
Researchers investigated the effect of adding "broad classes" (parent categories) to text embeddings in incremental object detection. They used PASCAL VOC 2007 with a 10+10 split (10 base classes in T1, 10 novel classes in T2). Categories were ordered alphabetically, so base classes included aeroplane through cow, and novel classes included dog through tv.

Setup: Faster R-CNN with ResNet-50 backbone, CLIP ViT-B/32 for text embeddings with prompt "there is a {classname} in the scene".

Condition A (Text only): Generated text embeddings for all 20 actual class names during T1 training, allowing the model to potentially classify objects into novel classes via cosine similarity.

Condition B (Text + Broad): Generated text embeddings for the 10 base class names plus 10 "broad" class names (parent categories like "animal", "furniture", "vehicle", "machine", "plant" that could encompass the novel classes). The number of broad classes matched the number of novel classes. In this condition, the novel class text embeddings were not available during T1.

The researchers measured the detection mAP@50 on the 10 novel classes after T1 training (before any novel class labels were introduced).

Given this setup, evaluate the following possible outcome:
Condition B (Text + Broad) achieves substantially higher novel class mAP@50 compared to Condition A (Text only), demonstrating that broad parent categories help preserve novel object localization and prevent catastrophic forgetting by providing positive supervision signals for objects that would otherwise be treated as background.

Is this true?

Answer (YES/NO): NO